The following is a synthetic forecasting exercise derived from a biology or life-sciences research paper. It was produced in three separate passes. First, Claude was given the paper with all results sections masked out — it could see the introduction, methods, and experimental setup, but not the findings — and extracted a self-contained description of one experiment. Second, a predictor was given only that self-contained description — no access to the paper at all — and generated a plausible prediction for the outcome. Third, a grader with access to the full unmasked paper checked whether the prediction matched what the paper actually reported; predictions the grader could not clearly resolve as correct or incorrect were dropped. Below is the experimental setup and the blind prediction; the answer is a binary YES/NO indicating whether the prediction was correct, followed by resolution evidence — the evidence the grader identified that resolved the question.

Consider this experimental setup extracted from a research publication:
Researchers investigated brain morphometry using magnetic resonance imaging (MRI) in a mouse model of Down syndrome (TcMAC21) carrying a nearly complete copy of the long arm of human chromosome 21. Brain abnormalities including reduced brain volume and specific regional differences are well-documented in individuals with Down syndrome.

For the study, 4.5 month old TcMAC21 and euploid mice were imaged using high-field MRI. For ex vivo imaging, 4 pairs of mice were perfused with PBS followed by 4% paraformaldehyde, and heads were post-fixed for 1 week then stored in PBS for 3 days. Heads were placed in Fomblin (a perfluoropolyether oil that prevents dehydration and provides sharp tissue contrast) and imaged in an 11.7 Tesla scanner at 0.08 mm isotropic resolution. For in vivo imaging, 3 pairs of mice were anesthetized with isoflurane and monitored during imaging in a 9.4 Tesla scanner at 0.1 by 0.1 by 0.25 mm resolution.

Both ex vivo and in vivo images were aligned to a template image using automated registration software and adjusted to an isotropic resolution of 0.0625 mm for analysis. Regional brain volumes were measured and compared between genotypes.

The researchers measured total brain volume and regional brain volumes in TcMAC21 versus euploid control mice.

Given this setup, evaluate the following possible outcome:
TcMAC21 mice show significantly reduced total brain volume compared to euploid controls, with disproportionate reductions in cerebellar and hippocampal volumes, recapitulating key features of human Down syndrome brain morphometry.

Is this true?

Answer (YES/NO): NO